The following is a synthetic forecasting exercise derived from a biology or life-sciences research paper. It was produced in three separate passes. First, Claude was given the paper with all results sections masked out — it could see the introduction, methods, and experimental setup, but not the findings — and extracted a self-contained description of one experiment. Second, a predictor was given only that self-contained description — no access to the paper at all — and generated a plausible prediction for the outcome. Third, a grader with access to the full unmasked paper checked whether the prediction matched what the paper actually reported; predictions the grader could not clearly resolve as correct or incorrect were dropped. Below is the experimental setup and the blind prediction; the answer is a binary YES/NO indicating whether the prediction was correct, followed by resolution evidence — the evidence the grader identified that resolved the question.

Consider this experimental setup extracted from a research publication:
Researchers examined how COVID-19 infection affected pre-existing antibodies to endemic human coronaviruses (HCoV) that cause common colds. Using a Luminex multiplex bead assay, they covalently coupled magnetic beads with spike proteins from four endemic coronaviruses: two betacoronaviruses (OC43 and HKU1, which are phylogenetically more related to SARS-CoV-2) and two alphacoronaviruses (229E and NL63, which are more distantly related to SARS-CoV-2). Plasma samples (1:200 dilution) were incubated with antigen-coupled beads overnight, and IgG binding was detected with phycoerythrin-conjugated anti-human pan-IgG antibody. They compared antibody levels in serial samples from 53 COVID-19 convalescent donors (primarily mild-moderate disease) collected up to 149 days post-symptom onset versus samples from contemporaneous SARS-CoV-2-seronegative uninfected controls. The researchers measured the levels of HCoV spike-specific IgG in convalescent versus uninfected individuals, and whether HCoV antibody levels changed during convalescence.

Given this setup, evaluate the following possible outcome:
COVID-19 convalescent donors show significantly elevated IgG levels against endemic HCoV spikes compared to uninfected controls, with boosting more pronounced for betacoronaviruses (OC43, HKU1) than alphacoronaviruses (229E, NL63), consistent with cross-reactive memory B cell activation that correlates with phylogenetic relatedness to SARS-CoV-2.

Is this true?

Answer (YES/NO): YES